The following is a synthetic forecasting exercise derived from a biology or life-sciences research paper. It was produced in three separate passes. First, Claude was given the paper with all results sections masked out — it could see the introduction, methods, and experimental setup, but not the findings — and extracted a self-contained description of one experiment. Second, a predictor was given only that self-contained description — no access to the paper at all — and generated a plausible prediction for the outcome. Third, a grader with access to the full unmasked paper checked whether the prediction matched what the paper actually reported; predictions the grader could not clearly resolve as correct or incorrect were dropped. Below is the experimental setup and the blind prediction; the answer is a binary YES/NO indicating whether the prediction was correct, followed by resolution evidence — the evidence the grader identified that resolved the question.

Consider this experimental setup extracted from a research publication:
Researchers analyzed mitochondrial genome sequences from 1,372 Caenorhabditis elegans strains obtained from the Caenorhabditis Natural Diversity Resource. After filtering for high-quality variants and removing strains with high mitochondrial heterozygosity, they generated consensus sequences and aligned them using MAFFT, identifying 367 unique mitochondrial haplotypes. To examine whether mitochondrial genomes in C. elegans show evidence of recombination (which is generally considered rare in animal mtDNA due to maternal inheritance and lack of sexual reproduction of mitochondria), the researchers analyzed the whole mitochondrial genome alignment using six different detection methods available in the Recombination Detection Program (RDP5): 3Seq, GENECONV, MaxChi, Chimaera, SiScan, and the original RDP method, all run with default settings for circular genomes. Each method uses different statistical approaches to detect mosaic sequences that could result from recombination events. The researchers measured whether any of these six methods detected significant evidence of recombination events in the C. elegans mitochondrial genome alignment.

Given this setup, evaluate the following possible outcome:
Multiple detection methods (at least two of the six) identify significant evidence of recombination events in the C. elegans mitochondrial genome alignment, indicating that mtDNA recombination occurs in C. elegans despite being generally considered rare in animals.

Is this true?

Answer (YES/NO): NO